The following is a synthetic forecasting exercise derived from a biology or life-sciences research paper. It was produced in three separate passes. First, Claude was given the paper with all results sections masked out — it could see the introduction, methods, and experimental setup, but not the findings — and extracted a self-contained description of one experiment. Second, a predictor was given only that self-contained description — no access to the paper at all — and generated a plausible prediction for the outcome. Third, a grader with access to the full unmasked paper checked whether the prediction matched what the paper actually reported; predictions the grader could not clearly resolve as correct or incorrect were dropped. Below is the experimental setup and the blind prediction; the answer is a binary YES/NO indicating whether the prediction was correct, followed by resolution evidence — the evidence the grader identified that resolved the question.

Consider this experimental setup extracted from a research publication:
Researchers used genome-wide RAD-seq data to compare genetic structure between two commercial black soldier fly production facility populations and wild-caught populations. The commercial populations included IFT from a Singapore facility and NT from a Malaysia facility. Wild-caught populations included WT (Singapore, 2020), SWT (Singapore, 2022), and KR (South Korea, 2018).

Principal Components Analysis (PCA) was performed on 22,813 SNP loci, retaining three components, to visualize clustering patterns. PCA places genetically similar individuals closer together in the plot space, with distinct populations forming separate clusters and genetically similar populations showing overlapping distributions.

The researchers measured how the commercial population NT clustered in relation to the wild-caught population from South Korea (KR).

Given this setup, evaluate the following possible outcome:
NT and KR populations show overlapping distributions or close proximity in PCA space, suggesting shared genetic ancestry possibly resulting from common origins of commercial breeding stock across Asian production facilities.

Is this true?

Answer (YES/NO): YES